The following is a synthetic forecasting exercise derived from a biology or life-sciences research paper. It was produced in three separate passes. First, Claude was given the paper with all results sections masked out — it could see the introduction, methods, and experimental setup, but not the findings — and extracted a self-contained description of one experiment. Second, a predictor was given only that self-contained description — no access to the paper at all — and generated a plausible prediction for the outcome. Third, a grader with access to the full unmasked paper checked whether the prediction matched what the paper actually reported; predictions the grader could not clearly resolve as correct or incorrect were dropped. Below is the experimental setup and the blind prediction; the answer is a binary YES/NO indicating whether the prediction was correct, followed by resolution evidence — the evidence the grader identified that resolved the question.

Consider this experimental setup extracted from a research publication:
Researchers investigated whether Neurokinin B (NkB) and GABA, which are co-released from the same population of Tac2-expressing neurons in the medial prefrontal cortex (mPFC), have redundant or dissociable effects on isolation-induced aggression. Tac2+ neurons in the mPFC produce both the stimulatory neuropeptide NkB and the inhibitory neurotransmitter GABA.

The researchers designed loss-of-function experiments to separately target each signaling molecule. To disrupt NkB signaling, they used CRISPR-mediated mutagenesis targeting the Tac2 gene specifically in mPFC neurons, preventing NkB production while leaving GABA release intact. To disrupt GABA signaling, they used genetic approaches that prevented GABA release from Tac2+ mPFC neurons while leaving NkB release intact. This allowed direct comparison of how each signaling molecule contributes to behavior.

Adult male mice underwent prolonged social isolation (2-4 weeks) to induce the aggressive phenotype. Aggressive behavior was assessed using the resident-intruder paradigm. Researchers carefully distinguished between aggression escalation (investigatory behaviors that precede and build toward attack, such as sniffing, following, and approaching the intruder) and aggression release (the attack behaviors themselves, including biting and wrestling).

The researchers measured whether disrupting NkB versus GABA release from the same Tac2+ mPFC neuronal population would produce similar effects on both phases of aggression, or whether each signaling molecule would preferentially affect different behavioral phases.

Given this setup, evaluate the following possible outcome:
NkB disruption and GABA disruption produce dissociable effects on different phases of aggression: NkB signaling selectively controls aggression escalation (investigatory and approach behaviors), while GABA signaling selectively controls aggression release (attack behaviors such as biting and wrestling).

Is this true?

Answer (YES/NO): YES